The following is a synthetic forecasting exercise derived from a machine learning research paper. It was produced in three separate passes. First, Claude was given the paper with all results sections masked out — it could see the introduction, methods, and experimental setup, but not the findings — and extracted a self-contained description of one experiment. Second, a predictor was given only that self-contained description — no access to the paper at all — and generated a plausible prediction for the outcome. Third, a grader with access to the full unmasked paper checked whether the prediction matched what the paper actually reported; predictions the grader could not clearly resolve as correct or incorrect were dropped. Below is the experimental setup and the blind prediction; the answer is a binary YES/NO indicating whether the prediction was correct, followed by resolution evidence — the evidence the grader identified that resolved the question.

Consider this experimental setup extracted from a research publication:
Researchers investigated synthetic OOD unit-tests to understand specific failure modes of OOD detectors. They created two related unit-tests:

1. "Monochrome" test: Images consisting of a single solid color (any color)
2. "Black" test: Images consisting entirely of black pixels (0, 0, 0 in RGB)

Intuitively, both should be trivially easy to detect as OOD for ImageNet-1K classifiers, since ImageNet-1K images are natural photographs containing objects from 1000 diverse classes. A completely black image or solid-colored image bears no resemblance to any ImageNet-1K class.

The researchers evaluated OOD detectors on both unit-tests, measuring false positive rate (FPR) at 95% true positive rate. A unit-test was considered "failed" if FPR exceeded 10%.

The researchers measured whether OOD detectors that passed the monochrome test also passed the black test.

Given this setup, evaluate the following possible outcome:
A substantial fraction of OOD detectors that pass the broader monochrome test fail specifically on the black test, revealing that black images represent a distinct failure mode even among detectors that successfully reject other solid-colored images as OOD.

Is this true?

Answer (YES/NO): YES